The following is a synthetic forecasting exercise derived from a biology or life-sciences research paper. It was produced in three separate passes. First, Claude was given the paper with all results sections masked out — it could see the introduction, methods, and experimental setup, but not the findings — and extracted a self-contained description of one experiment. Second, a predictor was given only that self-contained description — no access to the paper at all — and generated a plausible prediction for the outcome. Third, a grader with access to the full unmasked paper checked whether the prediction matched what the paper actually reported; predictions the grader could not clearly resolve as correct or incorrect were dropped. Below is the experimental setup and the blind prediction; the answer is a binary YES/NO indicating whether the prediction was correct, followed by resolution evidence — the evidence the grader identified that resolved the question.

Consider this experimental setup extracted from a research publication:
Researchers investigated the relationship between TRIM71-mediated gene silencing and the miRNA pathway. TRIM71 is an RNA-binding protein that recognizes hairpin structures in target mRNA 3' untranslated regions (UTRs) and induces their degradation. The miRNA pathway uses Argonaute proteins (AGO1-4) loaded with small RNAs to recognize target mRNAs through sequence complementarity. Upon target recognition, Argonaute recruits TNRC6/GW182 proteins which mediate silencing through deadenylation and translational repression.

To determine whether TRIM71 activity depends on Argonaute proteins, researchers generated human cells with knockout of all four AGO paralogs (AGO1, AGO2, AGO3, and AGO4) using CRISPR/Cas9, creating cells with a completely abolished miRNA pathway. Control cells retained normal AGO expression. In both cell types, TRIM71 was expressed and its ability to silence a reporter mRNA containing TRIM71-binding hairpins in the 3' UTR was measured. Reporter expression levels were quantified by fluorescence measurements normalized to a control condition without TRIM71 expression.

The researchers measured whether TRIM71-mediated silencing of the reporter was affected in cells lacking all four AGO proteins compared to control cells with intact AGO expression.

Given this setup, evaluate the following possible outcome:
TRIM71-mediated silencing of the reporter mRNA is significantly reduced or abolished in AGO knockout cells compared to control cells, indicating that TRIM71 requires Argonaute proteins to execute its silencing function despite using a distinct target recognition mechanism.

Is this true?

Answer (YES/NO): NO